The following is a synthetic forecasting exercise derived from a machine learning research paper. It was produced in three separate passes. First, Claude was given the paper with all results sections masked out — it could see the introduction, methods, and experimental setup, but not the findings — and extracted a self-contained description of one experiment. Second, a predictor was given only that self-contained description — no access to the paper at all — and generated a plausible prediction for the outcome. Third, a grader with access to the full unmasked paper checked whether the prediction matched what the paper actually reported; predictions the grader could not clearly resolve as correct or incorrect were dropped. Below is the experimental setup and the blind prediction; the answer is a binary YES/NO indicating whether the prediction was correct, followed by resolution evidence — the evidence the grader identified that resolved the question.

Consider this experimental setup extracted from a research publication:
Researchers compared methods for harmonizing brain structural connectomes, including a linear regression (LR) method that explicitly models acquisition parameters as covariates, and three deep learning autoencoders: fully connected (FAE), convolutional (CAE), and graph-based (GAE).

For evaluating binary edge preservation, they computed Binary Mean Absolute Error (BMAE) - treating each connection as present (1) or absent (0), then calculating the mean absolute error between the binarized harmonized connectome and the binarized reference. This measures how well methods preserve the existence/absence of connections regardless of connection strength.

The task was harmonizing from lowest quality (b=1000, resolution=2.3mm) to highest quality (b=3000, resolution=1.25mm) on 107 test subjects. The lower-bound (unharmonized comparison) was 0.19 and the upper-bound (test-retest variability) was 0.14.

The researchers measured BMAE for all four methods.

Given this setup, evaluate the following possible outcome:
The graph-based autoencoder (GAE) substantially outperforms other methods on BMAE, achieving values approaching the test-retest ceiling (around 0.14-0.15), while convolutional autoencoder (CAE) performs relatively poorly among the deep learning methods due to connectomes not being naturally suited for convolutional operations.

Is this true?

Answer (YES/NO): NO